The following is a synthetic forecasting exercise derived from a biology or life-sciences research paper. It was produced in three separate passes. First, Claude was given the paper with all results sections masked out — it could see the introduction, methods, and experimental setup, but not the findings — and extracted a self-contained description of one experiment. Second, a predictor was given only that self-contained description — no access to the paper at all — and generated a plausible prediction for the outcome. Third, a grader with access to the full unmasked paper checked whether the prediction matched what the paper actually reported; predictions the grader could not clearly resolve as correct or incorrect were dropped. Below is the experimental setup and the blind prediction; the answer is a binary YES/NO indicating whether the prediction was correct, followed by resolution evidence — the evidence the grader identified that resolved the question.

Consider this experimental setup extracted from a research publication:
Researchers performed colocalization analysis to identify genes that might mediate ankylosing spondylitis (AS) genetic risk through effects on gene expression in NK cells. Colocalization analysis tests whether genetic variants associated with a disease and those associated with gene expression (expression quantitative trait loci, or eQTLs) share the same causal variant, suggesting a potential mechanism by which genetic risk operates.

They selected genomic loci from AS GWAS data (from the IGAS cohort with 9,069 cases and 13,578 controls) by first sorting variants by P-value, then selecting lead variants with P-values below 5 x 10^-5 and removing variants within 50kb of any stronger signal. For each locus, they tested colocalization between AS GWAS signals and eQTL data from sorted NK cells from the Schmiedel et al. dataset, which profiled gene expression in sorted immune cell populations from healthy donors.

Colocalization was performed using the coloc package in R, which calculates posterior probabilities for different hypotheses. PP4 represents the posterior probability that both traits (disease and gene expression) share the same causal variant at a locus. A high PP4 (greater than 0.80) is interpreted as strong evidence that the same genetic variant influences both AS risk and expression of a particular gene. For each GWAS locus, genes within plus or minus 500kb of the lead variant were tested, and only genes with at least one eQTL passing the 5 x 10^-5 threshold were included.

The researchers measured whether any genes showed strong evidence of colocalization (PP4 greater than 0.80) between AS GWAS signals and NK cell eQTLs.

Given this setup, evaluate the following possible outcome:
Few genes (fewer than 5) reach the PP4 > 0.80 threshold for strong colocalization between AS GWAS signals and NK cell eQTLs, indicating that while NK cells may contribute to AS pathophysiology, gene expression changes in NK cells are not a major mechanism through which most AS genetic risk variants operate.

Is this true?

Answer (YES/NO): YES